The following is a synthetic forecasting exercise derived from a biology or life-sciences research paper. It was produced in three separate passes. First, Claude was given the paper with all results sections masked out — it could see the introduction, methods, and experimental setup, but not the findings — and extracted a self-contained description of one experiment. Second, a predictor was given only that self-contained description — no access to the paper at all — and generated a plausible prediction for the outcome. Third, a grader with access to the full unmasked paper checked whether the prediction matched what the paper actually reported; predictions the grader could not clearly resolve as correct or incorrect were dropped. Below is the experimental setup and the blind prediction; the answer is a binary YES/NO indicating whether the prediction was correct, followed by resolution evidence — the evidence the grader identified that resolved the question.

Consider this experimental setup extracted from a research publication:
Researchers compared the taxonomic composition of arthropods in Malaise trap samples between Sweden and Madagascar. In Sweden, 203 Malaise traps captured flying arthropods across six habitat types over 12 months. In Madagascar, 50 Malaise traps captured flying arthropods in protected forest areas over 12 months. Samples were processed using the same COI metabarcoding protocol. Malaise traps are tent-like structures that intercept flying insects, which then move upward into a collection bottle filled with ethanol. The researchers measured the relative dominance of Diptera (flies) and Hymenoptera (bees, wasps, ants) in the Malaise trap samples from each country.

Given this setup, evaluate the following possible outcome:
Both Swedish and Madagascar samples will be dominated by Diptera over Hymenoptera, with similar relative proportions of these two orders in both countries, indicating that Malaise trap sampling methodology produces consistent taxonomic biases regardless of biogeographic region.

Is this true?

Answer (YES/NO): NO